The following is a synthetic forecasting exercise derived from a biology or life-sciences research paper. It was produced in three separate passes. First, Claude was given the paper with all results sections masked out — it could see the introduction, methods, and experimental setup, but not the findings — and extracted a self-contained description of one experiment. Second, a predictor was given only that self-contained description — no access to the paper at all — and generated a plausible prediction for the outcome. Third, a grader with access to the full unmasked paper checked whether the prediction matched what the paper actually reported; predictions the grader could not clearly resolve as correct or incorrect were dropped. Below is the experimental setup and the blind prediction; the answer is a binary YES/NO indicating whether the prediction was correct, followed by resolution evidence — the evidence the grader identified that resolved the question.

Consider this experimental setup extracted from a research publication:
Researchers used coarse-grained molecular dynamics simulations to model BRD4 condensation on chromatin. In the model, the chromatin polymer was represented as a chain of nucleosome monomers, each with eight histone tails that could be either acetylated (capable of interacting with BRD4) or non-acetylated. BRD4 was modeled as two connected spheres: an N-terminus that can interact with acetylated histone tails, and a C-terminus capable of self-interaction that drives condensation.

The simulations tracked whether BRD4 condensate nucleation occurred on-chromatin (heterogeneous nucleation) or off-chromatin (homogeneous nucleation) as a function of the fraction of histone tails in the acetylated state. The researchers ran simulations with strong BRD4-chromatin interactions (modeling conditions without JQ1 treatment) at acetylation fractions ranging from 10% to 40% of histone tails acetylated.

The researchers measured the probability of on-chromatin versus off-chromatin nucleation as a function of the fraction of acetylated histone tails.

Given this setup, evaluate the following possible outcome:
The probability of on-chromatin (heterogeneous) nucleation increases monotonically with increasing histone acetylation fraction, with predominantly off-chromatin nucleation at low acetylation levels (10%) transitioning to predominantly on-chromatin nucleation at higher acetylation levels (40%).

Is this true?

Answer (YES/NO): YES